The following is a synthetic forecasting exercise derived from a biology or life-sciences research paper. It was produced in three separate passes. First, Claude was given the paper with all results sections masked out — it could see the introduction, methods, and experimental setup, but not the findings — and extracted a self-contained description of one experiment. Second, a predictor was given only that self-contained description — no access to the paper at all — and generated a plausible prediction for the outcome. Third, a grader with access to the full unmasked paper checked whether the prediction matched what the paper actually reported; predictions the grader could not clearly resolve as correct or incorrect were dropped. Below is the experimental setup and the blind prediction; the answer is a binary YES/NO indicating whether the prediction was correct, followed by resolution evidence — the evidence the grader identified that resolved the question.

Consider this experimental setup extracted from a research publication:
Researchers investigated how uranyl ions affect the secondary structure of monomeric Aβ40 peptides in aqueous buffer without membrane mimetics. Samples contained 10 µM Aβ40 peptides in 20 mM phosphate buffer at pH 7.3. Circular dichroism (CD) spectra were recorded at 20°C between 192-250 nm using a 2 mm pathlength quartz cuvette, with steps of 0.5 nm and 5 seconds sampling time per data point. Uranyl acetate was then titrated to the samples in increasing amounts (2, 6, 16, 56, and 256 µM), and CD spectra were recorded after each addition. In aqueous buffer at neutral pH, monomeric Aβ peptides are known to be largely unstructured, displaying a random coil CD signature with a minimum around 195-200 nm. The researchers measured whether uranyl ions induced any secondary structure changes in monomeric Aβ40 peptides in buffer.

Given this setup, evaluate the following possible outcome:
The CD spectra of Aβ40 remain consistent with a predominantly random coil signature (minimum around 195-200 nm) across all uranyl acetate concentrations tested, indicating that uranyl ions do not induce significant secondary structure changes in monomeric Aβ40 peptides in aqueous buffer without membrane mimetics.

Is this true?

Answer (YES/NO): NO